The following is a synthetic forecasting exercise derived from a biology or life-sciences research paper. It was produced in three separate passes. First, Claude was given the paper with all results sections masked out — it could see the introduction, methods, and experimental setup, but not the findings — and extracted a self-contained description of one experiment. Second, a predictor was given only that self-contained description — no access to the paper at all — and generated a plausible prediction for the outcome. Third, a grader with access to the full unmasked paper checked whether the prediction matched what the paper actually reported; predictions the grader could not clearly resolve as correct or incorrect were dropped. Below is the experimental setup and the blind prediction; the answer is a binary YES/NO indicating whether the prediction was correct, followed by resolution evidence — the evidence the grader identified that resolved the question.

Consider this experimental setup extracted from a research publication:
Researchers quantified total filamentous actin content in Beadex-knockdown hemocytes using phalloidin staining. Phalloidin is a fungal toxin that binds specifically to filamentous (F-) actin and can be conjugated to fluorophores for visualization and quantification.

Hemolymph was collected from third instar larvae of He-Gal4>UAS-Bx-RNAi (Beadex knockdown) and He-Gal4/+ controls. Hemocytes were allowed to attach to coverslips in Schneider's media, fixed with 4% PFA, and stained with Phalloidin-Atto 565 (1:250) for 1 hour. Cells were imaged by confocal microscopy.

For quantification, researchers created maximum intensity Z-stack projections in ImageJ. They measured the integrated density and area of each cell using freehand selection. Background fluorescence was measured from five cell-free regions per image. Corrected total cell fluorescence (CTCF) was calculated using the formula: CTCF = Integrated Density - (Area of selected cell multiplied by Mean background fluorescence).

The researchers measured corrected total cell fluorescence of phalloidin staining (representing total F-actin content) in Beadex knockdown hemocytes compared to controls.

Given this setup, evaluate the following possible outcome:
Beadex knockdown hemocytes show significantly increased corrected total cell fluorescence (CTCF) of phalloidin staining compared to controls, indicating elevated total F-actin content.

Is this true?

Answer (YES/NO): NO